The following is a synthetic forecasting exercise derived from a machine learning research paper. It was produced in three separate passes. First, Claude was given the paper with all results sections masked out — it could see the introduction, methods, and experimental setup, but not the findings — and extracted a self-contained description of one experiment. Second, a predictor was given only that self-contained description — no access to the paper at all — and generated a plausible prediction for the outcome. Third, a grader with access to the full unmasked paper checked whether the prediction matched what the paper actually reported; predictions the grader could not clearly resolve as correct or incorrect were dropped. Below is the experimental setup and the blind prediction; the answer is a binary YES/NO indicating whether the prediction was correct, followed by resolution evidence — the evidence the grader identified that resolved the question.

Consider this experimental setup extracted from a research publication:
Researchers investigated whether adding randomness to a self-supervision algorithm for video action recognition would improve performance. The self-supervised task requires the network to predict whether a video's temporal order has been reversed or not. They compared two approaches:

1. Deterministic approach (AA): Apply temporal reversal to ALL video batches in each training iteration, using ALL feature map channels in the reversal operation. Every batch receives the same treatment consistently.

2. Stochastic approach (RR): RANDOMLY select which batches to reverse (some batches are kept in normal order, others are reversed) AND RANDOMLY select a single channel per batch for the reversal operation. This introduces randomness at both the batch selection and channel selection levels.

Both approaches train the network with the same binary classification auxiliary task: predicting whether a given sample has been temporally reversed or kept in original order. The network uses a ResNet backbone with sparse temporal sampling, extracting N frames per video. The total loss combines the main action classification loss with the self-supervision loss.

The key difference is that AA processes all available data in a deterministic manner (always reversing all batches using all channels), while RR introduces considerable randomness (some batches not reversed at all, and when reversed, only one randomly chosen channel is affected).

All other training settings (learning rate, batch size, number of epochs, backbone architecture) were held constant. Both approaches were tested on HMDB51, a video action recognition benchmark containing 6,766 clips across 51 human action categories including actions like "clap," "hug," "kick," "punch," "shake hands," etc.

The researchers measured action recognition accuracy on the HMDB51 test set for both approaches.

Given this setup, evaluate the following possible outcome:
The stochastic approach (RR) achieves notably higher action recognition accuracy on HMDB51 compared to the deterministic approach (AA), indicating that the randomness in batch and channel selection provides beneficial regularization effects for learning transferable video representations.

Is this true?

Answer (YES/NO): YES